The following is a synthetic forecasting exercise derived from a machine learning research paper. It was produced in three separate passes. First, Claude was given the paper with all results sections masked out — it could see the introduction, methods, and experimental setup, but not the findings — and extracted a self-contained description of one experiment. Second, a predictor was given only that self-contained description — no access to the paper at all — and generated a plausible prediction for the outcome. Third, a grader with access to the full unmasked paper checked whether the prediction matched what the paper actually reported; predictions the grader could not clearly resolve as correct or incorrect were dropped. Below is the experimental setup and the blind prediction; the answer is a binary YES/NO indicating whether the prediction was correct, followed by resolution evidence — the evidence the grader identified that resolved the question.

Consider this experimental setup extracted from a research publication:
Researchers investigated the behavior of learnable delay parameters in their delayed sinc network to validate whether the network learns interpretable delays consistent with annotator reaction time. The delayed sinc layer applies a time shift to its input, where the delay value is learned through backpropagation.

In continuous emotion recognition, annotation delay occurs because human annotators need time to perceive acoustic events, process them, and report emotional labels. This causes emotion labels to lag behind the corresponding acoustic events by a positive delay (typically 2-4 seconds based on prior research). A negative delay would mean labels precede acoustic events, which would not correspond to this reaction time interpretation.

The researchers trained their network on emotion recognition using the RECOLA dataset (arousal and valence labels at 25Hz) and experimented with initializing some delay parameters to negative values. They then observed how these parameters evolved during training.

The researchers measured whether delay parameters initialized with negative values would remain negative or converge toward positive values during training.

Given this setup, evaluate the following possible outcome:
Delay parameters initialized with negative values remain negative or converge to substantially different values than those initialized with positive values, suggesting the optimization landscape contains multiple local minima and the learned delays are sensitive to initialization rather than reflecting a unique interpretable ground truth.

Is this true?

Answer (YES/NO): NO